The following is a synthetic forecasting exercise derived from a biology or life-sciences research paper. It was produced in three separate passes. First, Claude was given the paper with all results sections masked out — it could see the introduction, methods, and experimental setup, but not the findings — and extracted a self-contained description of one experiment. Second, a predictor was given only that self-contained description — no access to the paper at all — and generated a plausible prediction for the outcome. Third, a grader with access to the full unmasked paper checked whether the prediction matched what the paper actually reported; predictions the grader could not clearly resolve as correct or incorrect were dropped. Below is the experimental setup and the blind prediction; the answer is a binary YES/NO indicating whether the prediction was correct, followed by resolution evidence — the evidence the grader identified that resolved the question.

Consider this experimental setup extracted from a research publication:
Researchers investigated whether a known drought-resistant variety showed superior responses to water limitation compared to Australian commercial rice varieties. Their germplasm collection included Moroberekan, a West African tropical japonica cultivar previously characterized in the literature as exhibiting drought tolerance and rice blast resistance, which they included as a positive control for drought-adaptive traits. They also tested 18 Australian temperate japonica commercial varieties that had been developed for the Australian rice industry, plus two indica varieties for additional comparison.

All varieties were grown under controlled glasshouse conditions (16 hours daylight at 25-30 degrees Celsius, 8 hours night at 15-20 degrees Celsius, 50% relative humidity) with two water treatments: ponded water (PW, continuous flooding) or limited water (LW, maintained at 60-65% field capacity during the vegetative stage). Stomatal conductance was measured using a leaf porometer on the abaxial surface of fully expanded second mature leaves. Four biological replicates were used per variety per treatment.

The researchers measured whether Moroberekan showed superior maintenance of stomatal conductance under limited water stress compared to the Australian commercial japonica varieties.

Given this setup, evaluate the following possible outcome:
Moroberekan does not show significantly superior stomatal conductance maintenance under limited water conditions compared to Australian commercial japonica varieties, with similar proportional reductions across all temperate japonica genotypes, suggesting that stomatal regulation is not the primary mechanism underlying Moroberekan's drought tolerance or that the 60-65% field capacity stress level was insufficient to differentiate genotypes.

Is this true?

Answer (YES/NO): NO